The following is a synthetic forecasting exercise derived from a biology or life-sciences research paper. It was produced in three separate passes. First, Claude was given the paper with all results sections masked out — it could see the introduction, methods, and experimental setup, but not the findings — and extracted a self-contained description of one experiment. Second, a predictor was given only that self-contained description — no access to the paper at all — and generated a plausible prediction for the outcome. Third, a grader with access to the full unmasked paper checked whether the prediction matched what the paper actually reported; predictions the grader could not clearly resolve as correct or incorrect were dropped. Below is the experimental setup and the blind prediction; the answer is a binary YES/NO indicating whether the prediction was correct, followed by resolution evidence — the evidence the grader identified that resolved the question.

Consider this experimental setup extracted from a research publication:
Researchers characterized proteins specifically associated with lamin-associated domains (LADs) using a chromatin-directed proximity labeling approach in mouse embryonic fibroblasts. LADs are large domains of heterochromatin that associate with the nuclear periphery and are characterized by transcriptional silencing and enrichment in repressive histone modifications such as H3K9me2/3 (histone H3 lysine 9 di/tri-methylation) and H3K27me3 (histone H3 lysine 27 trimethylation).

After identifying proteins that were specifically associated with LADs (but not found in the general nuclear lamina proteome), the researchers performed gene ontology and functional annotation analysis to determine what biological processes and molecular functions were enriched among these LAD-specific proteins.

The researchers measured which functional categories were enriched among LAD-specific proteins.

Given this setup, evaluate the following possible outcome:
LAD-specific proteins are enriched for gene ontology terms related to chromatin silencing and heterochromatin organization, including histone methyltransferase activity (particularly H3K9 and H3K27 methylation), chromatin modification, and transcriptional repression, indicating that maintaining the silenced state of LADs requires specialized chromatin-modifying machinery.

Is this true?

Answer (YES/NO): YES